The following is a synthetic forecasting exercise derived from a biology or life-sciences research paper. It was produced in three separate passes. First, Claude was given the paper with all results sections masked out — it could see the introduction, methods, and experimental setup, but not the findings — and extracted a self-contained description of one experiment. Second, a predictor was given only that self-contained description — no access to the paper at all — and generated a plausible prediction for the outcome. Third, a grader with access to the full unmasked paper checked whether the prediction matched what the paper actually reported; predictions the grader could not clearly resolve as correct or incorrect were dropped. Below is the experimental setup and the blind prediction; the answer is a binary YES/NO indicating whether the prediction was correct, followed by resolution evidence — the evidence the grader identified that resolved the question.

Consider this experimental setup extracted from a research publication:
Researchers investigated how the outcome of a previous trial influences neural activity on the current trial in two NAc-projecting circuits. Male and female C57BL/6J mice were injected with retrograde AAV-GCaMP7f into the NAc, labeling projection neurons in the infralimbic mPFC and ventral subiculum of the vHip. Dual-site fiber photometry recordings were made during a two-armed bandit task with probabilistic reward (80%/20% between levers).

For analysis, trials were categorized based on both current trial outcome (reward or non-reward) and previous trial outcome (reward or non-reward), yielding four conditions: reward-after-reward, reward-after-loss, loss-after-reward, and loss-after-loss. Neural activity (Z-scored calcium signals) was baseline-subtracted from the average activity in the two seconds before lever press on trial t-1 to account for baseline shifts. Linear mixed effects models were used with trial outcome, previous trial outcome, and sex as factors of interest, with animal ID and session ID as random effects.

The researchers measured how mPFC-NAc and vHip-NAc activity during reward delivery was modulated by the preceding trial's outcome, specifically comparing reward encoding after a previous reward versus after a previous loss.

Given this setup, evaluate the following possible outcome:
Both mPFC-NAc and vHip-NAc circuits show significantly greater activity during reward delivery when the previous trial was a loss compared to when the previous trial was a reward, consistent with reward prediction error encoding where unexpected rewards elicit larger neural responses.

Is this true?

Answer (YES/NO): NO